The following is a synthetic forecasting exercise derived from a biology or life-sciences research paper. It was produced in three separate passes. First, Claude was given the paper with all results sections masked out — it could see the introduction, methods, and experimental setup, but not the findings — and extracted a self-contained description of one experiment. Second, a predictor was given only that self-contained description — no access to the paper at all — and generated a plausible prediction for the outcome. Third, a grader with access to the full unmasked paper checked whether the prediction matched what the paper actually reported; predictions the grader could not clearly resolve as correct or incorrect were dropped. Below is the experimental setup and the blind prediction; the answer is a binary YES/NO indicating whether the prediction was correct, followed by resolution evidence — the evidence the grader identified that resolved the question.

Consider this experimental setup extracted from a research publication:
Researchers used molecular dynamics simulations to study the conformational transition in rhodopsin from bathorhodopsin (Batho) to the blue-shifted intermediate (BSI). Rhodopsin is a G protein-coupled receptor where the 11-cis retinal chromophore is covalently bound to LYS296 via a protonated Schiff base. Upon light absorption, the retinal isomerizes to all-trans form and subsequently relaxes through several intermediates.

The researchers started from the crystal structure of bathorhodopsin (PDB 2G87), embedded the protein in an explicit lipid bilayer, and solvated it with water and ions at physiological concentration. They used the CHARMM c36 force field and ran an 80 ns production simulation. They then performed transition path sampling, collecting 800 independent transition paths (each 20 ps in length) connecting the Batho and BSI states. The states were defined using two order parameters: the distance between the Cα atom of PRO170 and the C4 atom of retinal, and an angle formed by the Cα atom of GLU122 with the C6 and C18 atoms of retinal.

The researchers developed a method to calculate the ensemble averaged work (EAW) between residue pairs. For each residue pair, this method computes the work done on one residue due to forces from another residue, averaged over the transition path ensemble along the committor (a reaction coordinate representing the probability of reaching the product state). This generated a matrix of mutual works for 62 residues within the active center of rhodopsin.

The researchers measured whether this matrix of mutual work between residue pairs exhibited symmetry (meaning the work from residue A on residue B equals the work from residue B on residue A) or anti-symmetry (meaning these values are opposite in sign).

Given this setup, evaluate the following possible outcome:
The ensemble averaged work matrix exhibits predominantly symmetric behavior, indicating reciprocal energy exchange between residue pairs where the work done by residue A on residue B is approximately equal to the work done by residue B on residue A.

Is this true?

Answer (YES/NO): NO